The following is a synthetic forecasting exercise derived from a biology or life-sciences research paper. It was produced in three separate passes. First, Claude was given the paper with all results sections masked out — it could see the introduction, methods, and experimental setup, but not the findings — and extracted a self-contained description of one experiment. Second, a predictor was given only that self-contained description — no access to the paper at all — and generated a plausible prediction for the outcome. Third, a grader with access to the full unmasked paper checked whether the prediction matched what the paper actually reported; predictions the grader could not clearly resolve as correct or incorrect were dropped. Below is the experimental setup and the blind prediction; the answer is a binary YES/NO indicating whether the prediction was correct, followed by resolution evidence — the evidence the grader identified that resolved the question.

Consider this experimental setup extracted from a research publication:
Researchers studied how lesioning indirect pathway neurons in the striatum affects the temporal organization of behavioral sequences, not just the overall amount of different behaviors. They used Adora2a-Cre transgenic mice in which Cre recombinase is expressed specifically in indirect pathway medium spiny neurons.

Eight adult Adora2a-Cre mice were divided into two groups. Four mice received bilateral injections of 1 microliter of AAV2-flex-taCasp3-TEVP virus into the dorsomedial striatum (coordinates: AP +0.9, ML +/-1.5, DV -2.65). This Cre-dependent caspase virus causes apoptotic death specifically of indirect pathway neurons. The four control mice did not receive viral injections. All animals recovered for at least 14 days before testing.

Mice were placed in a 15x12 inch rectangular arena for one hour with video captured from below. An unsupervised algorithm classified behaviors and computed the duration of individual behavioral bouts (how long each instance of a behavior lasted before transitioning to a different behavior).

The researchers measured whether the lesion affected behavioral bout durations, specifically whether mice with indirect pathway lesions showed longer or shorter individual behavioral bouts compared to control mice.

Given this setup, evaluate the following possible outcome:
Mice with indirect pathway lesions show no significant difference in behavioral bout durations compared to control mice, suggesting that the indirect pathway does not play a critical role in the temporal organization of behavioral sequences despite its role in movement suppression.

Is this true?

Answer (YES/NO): YES